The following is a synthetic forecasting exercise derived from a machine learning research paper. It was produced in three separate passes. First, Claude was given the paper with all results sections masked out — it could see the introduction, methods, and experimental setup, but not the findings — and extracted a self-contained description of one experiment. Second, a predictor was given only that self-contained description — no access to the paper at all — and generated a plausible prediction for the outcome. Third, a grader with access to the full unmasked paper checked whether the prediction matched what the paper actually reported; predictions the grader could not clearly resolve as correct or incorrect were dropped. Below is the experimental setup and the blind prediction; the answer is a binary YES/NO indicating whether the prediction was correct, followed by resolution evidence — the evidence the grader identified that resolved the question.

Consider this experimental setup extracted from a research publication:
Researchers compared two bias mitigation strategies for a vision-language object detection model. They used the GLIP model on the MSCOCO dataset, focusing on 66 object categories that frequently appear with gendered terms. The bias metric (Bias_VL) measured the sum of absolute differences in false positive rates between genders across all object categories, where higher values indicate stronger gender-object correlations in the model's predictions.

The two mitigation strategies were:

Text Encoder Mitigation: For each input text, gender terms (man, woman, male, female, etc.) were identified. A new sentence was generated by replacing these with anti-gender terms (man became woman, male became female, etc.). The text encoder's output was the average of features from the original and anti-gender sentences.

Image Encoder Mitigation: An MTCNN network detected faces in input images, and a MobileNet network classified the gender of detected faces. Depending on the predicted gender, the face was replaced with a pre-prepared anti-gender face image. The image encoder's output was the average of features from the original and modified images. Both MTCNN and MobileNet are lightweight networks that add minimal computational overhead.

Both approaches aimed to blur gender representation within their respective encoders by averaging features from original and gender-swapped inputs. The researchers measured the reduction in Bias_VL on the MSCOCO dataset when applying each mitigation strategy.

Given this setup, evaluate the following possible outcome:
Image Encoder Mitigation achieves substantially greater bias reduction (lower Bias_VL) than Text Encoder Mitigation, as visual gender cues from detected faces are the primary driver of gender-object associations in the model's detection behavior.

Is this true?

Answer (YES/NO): YES